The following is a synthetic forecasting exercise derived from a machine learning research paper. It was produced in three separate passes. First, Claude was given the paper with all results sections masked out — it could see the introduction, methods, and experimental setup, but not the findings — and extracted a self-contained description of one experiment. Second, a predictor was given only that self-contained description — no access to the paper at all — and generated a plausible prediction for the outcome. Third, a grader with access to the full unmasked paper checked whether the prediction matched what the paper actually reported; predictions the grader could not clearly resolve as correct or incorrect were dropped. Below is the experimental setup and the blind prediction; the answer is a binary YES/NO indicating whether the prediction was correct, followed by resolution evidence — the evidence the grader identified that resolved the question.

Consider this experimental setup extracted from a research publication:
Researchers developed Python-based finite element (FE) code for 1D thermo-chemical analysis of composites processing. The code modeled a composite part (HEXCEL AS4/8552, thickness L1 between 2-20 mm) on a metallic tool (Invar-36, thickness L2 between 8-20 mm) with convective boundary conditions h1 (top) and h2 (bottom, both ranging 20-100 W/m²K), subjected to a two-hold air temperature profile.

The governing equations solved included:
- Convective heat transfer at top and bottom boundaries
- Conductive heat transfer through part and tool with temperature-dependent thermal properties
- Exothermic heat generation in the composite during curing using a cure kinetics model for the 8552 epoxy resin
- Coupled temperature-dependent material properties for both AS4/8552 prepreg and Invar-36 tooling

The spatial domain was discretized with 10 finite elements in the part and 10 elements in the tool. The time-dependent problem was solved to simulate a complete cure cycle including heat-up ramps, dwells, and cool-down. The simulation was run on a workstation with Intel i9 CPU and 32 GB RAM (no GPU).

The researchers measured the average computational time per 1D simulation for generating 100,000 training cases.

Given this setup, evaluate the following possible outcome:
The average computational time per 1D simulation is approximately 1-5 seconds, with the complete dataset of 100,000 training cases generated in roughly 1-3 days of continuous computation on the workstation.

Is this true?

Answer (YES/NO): NO